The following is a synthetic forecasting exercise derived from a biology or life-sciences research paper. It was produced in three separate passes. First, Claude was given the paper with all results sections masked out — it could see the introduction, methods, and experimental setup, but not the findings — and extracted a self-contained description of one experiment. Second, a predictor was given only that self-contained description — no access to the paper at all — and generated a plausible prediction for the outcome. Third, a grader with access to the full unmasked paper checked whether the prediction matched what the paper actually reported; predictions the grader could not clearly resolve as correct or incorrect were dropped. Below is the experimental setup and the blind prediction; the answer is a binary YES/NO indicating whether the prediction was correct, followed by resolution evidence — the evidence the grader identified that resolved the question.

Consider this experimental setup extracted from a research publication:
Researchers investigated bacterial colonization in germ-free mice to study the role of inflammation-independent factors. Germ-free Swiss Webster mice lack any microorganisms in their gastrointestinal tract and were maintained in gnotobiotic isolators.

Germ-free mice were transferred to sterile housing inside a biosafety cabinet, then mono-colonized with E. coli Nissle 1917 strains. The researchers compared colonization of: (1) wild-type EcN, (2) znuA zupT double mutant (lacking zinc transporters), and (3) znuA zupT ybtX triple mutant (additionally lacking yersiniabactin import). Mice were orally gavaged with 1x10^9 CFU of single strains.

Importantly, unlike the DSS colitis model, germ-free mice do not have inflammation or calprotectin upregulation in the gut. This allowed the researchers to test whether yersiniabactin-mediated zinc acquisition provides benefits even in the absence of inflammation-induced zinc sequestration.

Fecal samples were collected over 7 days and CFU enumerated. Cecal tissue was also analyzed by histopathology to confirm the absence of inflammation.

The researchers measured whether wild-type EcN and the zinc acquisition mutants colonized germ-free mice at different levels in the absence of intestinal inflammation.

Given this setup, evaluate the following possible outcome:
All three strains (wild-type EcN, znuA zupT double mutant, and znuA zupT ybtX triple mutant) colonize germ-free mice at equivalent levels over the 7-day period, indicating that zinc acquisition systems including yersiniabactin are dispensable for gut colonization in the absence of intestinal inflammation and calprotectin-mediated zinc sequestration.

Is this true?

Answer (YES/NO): NO